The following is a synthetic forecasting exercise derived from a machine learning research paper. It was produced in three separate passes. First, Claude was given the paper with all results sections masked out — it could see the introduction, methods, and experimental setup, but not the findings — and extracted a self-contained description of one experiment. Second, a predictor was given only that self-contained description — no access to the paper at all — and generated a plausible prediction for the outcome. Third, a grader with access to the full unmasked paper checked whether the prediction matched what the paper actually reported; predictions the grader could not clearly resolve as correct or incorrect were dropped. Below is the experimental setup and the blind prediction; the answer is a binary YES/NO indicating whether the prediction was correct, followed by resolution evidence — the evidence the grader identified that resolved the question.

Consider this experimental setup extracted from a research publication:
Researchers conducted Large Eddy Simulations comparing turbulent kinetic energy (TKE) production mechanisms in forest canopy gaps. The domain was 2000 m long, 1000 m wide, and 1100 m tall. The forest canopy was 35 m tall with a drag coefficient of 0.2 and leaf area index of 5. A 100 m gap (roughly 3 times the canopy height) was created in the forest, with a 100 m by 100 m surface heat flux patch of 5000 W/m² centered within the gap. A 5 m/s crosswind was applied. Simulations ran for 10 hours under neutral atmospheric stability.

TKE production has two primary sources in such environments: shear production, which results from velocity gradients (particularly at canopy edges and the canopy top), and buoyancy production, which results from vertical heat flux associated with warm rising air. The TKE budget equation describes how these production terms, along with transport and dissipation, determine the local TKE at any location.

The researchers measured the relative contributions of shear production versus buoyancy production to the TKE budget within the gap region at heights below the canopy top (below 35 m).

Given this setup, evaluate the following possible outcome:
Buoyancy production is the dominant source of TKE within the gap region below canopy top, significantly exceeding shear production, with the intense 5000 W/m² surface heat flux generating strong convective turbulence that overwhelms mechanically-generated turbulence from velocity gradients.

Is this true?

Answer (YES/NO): YES